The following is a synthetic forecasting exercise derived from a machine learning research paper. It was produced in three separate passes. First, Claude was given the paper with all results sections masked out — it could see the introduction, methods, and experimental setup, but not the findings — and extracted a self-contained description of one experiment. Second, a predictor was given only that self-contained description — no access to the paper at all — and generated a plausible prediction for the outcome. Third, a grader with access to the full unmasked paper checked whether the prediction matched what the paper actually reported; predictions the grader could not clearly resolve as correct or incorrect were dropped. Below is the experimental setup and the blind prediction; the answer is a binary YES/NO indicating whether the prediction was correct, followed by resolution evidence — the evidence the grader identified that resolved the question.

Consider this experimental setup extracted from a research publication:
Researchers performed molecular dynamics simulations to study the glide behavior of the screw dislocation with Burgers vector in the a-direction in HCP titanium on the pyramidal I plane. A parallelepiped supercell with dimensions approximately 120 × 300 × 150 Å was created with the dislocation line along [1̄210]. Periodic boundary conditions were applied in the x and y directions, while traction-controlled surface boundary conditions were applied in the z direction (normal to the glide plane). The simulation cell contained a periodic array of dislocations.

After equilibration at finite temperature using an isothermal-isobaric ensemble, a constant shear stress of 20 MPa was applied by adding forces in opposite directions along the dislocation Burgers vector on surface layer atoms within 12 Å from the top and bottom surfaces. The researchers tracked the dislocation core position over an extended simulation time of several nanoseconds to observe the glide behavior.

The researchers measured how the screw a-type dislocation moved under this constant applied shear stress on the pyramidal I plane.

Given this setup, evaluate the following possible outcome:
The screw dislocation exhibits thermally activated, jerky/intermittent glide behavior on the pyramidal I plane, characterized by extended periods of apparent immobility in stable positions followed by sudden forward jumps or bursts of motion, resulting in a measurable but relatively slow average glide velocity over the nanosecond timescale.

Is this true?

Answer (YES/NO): NO